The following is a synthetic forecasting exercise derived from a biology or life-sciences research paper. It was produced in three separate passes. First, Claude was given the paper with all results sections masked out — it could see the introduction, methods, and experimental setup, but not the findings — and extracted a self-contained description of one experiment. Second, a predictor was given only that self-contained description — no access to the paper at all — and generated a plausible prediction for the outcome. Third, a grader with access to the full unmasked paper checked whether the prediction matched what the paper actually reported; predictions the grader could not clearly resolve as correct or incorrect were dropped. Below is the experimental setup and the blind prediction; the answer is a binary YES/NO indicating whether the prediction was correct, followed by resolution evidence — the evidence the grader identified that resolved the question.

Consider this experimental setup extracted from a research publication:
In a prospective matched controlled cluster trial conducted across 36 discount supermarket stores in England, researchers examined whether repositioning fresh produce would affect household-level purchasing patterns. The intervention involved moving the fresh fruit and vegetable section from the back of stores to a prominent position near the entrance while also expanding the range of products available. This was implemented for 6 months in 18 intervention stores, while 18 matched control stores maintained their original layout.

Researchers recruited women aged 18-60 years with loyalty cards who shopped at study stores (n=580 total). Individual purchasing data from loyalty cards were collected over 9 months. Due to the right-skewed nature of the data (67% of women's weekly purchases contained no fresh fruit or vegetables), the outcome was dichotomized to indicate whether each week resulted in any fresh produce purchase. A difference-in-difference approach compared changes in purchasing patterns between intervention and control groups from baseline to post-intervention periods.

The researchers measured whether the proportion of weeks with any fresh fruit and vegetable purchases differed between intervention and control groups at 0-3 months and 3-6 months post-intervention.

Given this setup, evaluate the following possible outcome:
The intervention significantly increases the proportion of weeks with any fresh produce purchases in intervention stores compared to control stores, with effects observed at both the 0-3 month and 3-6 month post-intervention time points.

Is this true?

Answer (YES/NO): NO